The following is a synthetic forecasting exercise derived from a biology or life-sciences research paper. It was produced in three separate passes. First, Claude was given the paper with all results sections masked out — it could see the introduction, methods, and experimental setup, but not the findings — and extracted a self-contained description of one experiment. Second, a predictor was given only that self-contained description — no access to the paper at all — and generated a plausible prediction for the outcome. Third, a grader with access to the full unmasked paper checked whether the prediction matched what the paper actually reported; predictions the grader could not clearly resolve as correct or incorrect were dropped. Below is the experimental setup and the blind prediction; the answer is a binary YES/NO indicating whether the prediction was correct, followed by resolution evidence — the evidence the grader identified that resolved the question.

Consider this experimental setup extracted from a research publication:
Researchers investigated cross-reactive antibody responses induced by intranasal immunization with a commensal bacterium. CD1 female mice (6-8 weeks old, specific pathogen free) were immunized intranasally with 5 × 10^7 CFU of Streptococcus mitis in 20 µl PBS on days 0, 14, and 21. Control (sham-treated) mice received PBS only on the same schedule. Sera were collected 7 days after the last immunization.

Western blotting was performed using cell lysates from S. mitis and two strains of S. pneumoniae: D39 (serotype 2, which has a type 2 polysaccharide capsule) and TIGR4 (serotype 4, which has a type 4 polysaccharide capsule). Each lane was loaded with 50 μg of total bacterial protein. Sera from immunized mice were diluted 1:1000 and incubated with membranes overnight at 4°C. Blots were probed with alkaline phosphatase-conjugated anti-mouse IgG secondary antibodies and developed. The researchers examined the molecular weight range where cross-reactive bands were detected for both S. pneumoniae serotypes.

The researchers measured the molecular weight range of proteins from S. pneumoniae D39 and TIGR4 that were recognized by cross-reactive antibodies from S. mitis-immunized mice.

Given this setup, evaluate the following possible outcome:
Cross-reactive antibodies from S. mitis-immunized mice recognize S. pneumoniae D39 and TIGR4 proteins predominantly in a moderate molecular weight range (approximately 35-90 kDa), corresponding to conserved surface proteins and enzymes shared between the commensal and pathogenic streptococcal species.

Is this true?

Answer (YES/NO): NO